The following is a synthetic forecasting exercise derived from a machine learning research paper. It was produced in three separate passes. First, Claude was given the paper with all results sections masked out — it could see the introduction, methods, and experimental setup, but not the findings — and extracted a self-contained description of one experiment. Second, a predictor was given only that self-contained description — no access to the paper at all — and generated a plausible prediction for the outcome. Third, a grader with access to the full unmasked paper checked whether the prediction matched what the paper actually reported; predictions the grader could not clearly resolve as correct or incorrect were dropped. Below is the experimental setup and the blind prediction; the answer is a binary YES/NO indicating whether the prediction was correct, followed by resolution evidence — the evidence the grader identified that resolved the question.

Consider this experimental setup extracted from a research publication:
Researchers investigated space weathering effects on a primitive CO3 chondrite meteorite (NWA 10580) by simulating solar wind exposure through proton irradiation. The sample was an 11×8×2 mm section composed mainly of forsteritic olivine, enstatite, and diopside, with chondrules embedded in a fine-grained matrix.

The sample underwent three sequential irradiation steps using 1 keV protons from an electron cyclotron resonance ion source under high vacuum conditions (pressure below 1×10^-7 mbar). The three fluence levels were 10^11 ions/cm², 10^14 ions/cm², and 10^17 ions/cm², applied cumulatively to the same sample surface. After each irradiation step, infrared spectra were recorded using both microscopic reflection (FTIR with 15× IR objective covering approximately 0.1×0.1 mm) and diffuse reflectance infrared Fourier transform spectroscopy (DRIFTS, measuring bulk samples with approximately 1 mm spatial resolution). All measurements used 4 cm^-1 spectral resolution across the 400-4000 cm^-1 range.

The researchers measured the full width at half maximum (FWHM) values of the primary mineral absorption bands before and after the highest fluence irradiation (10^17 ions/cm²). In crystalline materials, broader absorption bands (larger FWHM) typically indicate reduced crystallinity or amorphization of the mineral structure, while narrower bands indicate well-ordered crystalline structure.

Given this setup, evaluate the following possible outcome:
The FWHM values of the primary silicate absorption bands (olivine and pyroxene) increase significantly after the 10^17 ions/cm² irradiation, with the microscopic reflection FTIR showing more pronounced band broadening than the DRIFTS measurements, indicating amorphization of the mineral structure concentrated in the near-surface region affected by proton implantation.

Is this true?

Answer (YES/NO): NO